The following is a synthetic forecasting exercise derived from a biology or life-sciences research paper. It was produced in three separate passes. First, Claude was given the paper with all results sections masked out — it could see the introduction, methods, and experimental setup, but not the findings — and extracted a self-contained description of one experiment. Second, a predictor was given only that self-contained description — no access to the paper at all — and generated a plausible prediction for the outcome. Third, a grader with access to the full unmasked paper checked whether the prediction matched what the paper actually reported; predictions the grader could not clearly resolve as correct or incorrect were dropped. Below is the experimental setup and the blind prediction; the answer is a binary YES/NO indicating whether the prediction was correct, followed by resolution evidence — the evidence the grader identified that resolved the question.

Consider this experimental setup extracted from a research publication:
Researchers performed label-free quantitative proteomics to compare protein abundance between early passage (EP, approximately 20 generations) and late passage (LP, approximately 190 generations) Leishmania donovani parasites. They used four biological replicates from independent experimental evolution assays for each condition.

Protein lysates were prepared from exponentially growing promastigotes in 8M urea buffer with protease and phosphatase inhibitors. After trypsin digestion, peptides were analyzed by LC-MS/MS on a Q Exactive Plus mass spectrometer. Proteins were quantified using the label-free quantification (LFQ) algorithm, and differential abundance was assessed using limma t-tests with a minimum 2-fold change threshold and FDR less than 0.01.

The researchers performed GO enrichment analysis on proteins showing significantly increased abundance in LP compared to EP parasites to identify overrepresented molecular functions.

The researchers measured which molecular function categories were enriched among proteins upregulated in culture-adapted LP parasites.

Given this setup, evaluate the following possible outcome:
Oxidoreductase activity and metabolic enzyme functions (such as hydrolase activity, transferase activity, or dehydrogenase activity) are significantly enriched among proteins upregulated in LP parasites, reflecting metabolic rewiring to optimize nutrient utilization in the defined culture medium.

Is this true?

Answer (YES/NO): NO